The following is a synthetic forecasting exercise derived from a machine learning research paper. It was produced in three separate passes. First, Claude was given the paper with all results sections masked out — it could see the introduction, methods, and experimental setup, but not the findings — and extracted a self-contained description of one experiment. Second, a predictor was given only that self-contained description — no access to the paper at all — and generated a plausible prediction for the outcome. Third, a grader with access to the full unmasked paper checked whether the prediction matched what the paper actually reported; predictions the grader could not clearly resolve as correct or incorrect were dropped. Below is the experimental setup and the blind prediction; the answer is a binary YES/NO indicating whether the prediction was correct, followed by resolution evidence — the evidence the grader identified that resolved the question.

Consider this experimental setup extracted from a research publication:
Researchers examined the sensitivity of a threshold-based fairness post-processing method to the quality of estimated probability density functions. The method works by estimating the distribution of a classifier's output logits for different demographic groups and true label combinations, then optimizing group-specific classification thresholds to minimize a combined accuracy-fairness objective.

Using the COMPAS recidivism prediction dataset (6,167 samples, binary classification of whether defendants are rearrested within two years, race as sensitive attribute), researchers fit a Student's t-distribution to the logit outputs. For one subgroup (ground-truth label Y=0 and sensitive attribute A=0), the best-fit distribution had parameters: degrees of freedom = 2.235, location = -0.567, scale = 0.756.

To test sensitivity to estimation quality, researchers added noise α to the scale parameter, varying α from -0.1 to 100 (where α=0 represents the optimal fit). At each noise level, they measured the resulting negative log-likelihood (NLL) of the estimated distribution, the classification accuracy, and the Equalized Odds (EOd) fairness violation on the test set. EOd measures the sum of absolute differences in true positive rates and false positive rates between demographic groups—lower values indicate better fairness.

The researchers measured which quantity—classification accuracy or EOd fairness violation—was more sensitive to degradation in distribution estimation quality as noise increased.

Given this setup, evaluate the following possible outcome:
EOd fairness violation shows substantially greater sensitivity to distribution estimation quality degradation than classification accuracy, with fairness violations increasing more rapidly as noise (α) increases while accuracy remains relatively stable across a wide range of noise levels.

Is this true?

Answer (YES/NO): NO